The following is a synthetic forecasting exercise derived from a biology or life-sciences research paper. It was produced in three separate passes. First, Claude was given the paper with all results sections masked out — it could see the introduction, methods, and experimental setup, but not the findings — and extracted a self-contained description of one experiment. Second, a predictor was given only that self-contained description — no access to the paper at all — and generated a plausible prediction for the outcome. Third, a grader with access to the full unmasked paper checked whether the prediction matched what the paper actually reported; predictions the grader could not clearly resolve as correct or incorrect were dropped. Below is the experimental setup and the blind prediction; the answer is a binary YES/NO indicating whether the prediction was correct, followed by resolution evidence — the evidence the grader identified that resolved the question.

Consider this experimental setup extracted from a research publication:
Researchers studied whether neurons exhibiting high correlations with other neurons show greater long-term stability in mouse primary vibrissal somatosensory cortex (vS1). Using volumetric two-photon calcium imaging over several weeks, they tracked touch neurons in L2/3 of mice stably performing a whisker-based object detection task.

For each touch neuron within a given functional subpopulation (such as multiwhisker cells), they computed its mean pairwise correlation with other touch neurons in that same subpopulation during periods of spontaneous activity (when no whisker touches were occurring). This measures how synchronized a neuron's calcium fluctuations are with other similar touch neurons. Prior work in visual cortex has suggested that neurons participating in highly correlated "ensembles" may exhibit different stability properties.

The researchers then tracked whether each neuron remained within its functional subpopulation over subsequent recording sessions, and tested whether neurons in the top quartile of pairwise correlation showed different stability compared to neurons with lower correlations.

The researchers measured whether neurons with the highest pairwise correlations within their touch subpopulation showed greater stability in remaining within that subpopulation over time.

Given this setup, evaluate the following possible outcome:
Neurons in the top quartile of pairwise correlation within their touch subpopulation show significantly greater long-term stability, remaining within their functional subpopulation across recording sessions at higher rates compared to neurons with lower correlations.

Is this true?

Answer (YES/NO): YES